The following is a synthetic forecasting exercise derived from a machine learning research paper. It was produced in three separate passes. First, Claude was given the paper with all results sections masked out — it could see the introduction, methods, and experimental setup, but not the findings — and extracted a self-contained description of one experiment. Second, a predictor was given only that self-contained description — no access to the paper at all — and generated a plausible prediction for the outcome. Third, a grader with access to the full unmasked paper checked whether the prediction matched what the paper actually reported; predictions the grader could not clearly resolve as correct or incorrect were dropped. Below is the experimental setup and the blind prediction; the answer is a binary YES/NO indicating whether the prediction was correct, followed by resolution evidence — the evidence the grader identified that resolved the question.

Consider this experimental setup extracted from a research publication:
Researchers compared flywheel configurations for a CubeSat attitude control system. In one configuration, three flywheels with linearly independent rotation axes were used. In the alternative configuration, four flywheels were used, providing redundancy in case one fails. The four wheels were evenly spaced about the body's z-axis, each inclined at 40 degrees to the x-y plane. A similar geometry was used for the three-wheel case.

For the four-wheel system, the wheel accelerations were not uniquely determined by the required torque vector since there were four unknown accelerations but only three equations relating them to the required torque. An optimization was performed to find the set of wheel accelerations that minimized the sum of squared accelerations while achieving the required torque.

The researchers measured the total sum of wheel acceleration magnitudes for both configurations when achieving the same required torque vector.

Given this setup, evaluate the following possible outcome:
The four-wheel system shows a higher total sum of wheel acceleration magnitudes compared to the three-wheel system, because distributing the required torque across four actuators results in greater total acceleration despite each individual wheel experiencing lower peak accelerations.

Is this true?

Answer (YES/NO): NO